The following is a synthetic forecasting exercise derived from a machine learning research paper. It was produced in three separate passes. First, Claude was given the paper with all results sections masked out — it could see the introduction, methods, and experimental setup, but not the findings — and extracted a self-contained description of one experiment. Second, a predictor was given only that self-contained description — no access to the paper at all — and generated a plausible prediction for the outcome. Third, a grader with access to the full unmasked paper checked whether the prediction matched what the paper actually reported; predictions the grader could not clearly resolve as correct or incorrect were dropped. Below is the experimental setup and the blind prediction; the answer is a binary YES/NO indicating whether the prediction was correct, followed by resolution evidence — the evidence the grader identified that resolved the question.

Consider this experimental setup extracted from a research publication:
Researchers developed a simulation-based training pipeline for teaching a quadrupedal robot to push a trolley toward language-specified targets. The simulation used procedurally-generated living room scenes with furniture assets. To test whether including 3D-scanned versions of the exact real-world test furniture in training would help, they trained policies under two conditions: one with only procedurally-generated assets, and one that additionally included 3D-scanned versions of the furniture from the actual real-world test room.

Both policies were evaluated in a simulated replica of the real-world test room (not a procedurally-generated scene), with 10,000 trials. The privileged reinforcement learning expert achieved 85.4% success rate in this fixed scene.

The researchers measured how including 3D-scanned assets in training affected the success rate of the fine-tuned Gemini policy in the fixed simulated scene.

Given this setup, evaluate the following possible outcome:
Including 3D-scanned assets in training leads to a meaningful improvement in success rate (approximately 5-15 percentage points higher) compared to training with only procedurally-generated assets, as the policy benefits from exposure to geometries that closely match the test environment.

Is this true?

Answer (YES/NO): NO